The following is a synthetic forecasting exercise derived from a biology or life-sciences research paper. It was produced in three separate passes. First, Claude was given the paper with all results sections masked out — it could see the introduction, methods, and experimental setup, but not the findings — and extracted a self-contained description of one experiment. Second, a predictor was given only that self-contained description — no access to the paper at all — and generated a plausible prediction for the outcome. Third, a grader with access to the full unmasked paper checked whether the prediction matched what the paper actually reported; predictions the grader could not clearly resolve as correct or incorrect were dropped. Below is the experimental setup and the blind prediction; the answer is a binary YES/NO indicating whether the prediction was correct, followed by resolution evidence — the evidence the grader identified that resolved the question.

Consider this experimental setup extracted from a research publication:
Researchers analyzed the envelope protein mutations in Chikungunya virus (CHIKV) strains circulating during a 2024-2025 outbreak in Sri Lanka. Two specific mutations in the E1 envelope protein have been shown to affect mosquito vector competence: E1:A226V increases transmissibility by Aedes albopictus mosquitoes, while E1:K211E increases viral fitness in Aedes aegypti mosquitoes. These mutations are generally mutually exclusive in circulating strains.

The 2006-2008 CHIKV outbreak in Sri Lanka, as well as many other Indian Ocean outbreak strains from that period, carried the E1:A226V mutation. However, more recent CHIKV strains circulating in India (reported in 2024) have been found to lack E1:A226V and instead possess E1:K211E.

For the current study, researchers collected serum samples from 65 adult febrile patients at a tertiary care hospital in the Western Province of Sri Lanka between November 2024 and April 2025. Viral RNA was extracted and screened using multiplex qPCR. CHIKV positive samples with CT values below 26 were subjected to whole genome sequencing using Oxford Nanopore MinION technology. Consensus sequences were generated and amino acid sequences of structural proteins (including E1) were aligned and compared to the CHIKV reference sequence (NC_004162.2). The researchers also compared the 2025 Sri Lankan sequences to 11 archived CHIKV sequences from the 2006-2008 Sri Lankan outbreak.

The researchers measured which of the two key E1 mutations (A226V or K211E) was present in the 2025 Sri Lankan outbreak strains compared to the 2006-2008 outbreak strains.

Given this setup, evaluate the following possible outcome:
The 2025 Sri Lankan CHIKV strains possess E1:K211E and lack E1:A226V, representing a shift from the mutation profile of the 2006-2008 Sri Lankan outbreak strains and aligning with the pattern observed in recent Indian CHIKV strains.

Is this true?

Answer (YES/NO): YES